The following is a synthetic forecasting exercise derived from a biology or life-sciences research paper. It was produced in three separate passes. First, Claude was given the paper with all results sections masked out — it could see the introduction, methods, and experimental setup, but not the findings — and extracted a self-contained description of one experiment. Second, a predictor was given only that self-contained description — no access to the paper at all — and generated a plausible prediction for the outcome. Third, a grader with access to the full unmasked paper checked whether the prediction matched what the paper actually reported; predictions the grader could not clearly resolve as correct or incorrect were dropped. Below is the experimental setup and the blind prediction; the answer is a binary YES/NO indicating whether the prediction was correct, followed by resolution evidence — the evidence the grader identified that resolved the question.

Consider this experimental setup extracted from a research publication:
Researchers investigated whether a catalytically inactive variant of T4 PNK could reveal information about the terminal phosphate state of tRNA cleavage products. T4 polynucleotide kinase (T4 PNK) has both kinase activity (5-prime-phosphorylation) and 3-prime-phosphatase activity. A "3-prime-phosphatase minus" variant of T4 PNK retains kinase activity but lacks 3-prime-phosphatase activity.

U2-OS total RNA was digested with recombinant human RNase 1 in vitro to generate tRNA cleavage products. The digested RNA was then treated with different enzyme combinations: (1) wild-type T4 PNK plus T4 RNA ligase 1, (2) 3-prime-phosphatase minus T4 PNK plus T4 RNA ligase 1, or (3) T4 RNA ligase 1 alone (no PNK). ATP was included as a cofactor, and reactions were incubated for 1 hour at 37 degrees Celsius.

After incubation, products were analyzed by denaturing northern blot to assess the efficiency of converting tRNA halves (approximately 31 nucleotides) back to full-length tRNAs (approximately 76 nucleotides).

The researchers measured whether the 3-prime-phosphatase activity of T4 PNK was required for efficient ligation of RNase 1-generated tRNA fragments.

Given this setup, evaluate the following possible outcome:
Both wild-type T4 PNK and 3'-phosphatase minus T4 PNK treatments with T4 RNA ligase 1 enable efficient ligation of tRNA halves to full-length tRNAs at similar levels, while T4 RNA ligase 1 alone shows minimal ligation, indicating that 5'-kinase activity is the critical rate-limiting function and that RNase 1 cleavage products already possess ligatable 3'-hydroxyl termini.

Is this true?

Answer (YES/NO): NO